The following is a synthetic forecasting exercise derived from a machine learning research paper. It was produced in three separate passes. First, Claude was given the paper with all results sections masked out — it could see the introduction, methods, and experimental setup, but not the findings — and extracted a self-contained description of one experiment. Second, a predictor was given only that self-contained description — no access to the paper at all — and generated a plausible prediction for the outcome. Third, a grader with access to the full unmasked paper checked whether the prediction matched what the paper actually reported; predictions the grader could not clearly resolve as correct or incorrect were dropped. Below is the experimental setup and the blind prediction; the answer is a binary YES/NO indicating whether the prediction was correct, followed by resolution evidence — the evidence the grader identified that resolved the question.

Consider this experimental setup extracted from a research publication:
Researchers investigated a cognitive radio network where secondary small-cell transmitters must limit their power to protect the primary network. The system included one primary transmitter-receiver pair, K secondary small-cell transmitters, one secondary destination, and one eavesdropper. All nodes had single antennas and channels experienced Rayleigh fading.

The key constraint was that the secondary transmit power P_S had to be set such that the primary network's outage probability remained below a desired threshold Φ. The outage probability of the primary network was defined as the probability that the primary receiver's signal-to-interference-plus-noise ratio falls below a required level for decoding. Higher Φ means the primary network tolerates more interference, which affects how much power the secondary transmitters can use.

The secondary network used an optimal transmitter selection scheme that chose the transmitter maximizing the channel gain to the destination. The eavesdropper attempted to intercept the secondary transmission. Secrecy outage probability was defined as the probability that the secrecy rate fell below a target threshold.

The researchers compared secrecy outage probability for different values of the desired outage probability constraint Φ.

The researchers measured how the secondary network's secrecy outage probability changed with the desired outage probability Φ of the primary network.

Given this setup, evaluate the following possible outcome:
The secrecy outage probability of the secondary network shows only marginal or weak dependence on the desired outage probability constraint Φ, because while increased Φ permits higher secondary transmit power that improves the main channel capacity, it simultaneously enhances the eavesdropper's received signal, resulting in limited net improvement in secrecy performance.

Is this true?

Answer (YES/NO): NO